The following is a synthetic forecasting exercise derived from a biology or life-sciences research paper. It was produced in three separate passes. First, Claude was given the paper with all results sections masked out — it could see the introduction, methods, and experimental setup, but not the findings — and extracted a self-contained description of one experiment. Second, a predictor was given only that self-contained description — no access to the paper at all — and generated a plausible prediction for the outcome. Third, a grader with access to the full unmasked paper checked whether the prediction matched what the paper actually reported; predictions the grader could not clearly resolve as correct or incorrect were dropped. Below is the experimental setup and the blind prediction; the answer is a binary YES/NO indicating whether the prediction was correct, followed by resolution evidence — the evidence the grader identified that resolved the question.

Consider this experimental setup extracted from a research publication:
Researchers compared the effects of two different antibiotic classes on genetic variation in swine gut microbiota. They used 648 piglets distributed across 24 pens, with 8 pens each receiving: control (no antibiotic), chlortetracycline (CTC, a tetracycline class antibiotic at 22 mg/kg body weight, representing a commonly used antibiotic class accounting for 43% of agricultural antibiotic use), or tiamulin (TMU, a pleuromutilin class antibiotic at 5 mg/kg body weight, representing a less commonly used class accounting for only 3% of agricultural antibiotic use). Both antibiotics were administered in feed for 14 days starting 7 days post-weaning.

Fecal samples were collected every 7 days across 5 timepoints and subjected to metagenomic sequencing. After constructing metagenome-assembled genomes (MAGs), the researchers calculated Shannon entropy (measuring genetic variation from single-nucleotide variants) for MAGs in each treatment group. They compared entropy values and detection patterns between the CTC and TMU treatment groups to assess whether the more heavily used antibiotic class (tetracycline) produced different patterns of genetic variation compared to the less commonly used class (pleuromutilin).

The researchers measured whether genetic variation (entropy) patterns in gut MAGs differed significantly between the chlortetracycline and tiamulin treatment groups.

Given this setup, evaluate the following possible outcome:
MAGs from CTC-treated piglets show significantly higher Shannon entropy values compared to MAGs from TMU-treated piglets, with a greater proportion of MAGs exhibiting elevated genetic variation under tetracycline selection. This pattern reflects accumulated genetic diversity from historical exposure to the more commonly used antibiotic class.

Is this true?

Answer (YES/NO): NO